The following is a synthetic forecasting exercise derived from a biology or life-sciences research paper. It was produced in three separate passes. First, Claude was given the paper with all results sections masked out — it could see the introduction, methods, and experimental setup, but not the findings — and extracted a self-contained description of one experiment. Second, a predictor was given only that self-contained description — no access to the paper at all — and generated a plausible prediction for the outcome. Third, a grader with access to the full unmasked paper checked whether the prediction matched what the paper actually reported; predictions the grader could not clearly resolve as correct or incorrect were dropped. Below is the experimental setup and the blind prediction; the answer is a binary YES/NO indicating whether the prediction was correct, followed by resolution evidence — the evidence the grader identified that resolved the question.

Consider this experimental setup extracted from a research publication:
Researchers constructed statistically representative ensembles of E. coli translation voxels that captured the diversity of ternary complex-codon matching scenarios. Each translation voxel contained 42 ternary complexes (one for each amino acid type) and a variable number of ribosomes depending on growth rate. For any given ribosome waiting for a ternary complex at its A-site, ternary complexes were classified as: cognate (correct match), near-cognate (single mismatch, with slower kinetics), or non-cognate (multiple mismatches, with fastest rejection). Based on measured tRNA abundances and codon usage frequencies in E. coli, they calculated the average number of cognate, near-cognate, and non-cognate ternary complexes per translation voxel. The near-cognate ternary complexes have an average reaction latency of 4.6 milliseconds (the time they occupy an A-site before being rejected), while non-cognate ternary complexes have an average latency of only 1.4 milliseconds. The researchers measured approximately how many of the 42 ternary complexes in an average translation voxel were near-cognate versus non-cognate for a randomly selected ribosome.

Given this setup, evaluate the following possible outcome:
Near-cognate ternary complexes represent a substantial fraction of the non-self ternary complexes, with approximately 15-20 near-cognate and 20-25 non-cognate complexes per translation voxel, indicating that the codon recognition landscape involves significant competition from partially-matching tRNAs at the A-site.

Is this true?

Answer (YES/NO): NO